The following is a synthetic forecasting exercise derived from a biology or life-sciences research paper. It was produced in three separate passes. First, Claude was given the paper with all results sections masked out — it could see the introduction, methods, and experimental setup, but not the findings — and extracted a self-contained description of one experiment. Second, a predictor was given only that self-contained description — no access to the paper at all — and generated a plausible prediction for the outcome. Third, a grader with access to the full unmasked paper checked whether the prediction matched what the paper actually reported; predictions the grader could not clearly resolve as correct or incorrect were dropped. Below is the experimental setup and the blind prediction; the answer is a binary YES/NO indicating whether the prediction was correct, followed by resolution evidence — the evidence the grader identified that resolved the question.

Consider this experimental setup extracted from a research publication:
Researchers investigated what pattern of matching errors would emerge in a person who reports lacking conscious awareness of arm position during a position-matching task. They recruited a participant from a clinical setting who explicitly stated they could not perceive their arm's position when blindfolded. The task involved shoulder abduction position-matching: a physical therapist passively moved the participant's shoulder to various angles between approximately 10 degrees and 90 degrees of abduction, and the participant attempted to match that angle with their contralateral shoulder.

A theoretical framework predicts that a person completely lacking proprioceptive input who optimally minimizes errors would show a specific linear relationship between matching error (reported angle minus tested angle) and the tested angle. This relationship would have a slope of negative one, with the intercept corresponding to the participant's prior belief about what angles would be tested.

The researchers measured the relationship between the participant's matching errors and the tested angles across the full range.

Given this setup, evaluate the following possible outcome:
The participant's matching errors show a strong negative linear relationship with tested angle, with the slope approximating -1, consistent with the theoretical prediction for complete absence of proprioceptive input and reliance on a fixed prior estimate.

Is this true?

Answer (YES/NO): NO